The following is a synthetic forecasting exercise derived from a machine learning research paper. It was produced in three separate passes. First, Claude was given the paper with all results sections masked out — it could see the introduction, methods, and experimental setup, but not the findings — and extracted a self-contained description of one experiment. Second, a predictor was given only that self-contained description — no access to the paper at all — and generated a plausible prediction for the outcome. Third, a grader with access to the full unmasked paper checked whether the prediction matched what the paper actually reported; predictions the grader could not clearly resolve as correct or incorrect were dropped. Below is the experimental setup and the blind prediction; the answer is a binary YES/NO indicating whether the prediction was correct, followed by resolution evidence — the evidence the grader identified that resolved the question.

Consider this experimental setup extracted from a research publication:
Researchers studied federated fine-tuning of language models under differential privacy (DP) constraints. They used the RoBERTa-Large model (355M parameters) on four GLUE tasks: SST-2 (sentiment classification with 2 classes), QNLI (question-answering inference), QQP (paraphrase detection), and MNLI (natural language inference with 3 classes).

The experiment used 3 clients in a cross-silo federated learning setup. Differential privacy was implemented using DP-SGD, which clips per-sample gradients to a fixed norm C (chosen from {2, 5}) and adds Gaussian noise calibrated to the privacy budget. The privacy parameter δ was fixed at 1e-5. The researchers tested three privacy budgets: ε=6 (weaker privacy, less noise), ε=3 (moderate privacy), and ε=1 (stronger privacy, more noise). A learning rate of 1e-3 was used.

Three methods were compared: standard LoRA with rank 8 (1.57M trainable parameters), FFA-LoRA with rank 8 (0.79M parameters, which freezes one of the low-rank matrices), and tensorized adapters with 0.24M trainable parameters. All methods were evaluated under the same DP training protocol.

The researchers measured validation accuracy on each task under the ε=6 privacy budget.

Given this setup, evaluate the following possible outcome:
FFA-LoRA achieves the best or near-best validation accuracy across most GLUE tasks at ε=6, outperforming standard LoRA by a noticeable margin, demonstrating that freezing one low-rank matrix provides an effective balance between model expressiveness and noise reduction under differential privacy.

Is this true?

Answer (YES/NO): NO